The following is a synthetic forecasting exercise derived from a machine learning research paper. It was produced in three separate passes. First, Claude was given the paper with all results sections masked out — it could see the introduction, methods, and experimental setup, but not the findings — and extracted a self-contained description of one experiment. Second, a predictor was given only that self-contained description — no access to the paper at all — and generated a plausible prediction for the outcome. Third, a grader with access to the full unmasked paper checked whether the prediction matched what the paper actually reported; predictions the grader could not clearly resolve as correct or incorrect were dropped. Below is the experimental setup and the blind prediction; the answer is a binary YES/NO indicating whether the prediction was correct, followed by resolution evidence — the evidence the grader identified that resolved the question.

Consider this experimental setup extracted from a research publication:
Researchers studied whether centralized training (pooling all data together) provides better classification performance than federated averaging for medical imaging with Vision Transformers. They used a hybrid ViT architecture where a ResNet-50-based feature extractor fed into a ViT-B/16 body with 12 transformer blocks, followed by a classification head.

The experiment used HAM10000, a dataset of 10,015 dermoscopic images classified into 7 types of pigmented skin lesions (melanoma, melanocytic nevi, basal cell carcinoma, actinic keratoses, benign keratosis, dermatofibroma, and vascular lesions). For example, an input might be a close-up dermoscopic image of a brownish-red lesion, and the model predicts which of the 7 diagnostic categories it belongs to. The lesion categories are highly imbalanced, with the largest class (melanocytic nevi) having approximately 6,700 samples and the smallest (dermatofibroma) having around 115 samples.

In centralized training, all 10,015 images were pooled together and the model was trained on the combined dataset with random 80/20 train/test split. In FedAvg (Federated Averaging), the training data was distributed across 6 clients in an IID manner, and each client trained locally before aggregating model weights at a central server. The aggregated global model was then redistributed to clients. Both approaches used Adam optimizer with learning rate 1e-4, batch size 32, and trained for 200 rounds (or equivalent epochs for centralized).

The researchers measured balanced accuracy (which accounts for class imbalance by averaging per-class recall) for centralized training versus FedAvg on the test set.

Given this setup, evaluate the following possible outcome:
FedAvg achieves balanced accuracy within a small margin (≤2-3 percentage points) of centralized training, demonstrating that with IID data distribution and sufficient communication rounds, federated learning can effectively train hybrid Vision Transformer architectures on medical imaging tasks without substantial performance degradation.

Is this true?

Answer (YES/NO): NO